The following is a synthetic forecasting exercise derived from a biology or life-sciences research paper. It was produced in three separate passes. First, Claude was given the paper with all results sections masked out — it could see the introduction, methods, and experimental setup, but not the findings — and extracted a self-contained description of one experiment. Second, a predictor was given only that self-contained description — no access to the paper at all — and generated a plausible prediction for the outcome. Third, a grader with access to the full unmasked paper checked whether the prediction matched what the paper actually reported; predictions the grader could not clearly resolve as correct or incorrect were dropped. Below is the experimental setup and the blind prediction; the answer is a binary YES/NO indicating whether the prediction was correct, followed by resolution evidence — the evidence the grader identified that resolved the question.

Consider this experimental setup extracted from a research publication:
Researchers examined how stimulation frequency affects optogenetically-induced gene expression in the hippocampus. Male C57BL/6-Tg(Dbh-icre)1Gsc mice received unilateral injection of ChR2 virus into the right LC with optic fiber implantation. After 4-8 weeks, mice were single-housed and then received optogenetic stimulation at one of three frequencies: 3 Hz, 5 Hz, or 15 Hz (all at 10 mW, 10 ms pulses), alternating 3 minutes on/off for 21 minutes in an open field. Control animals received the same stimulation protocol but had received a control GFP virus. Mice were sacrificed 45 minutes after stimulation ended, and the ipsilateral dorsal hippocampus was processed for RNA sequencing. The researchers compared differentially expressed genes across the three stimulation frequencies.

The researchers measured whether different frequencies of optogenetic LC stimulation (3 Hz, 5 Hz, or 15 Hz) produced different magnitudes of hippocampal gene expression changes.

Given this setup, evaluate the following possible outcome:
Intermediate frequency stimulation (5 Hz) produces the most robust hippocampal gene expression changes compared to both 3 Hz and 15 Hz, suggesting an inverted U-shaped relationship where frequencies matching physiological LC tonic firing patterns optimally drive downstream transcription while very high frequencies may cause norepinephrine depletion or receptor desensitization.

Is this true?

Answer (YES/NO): NO